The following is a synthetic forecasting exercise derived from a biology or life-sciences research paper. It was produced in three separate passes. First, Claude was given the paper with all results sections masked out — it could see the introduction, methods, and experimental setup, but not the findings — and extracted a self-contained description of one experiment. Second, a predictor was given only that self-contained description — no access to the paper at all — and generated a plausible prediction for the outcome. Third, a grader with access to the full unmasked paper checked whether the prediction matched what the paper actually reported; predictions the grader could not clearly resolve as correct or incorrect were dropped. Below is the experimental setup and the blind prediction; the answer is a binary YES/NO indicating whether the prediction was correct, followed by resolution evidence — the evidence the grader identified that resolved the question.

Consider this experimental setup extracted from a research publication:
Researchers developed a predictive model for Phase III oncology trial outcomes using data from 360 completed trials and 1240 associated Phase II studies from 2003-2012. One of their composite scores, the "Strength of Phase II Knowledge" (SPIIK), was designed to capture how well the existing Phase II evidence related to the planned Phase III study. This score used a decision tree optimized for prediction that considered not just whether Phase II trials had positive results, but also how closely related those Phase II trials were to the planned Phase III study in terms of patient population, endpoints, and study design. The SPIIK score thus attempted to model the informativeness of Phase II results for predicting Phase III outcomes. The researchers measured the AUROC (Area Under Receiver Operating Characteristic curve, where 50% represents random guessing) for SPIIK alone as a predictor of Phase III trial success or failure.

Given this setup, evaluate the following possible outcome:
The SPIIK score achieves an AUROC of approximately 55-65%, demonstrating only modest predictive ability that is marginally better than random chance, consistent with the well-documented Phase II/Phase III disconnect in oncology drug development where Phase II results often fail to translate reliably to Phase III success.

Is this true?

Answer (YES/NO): YES